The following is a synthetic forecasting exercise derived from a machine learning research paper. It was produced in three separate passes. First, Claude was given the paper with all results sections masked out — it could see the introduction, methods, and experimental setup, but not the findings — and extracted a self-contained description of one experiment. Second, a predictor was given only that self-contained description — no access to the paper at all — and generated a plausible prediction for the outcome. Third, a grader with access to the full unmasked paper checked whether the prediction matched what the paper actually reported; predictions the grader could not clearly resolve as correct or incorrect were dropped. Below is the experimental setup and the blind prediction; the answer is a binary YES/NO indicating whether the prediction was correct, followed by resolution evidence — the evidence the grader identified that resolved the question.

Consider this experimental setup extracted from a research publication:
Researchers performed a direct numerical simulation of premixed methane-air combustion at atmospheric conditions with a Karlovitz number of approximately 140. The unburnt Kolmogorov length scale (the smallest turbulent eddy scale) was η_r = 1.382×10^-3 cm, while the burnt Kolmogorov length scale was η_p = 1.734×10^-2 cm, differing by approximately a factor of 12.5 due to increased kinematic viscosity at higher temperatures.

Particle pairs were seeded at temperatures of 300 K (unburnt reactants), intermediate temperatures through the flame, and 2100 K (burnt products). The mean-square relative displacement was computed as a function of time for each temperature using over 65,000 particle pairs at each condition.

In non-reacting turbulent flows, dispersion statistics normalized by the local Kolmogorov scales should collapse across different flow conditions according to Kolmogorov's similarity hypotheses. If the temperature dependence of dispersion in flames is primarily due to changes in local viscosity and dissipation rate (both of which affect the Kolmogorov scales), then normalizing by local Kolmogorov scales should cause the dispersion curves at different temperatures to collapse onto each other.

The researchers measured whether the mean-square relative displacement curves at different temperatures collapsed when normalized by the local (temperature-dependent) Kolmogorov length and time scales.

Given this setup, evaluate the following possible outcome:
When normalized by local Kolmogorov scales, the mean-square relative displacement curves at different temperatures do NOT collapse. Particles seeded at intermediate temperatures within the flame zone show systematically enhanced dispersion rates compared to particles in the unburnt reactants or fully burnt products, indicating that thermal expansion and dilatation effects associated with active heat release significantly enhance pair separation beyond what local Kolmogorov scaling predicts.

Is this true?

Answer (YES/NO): NO